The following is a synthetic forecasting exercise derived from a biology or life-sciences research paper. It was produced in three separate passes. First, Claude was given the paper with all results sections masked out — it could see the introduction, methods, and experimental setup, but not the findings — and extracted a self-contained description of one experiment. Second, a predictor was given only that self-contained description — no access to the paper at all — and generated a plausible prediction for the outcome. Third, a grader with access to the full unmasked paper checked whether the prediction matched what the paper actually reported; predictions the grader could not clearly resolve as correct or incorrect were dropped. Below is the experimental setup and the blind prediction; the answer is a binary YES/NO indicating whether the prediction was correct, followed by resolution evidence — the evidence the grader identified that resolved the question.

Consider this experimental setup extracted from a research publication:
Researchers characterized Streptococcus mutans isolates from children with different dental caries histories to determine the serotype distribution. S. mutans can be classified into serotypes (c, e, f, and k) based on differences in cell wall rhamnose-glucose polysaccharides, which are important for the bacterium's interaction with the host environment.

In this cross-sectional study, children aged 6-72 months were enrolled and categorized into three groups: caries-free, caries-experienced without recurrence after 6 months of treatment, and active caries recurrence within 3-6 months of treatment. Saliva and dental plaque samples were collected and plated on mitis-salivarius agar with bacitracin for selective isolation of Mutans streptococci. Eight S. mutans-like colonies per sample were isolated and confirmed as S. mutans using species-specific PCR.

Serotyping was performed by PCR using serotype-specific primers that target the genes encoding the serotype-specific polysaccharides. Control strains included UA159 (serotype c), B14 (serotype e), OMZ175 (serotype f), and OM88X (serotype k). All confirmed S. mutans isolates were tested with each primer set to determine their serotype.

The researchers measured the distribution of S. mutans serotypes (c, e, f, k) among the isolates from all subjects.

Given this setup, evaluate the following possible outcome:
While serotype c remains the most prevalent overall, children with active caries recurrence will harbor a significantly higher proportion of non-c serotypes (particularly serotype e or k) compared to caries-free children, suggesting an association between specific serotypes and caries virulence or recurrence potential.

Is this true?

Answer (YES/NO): NO